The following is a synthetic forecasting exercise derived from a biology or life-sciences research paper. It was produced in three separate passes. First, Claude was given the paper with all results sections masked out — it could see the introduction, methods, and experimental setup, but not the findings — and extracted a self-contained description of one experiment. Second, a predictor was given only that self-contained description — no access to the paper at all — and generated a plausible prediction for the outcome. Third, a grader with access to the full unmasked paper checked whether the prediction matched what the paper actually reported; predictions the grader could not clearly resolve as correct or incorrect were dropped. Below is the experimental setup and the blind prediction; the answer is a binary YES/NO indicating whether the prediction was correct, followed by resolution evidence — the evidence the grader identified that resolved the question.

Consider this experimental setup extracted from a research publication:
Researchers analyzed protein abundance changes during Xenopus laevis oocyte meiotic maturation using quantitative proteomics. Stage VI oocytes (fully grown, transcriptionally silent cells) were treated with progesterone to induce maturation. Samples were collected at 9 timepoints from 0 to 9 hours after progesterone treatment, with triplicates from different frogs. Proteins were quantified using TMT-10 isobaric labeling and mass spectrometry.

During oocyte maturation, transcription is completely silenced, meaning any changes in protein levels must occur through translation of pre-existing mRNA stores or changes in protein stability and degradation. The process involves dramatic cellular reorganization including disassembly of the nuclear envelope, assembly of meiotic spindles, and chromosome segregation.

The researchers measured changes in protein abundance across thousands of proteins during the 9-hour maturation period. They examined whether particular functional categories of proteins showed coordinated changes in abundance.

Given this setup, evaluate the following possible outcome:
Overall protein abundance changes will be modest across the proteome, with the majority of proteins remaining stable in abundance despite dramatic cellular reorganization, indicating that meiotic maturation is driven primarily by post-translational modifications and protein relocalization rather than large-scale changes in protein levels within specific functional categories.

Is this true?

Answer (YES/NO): NO